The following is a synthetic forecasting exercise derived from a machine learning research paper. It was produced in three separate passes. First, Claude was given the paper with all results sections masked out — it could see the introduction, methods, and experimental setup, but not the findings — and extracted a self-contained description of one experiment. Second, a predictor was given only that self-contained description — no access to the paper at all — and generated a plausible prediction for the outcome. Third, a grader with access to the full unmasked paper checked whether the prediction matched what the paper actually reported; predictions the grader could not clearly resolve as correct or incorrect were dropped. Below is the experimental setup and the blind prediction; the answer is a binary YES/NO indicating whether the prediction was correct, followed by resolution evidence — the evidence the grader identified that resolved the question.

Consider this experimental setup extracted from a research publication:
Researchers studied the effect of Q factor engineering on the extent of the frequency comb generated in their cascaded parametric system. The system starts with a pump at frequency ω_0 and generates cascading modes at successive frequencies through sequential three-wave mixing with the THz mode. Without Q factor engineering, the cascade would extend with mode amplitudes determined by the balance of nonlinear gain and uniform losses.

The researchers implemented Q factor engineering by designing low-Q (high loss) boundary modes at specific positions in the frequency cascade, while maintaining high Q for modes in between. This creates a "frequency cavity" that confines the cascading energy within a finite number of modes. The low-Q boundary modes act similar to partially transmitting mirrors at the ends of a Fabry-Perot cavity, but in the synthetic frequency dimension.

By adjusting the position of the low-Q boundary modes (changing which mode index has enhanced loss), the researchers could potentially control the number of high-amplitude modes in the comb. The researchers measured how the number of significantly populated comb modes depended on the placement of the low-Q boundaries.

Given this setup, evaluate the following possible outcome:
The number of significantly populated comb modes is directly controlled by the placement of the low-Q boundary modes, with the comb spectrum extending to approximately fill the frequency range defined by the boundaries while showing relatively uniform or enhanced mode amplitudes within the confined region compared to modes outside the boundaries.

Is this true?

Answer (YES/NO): NO